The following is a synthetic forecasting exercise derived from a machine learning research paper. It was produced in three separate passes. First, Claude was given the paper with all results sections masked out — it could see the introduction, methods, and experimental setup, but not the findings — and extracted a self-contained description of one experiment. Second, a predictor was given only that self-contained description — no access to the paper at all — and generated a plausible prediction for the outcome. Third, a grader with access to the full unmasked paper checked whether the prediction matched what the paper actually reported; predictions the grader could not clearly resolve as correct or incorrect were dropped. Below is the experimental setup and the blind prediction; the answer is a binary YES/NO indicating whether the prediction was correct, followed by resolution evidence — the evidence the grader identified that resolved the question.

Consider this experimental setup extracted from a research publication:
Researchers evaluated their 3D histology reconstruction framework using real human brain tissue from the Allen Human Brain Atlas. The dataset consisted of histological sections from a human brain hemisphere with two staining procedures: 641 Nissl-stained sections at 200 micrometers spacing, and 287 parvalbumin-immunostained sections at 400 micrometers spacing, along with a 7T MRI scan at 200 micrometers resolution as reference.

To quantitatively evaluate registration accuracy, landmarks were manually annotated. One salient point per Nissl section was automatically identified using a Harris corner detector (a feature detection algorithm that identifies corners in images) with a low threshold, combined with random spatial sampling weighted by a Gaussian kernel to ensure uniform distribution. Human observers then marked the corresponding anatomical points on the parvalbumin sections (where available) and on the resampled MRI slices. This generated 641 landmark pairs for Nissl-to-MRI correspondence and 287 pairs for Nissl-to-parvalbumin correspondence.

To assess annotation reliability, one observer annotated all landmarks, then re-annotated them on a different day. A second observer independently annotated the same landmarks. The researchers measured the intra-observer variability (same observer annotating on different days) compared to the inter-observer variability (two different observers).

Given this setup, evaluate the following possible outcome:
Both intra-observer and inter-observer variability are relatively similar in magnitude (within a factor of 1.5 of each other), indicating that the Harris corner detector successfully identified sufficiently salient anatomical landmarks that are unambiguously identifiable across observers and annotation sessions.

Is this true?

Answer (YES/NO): YES